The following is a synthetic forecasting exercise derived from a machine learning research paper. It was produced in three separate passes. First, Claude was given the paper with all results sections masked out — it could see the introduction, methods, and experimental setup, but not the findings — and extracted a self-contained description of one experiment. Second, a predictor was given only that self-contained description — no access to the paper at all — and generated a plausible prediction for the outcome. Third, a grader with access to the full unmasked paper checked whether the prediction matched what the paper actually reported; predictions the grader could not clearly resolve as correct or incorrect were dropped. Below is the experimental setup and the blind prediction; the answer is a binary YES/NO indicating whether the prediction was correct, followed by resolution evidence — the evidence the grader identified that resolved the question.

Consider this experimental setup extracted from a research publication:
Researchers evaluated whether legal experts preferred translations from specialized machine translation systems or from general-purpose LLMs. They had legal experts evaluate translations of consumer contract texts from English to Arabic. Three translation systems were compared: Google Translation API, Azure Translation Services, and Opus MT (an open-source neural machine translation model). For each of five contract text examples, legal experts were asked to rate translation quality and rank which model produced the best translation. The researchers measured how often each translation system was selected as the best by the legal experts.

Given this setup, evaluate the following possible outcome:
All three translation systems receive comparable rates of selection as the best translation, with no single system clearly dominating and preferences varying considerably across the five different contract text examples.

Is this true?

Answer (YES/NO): NO